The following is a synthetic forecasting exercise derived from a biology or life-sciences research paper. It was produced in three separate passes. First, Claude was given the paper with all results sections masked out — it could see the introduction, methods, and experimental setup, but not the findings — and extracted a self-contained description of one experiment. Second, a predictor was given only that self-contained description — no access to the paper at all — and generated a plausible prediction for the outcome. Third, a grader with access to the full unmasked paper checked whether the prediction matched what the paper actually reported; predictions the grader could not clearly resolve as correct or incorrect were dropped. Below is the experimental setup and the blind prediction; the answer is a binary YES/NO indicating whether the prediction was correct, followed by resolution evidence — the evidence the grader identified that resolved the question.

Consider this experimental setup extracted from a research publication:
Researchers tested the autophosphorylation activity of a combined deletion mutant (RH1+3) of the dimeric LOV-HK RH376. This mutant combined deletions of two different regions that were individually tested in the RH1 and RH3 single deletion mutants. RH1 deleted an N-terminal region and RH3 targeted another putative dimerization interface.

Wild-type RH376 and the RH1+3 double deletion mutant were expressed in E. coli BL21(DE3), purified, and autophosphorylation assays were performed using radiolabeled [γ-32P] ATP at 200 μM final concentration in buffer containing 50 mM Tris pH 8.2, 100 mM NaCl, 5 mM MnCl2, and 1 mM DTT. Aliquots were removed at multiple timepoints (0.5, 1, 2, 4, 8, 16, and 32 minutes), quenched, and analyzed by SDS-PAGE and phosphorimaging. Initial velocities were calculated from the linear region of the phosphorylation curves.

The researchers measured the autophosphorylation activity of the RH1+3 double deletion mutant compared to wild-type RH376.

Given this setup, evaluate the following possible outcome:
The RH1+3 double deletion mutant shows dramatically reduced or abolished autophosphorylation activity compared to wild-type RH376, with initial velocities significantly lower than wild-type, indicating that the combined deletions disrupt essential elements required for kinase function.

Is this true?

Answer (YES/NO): YES